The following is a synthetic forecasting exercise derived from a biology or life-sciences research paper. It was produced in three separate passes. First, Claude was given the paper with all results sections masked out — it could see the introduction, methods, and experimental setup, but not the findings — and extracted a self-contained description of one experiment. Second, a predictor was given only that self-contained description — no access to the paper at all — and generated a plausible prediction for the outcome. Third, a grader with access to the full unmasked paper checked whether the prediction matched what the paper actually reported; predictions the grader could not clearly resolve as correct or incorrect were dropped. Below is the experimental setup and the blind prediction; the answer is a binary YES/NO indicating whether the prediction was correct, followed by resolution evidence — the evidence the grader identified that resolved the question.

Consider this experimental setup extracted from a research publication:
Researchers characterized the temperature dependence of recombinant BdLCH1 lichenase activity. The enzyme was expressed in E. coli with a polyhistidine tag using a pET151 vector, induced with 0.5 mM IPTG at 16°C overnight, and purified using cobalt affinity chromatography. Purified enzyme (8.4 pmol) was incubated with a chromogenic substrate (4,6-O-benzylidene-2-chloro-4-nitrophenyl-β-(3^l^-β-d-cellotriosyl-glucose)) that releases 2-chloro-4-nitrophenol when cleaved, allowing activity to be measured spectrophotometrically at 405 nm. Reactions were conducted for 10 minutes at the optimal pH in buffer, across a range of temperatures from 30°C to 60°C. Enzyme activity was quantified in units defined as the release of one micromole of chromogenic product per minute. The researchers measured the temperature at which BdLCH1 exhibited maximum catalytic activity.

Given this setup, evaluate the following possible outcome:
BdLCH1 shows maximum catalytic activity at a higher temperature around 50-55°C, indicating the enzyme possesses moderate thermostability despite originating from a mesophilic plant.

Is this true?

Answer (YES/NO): NO